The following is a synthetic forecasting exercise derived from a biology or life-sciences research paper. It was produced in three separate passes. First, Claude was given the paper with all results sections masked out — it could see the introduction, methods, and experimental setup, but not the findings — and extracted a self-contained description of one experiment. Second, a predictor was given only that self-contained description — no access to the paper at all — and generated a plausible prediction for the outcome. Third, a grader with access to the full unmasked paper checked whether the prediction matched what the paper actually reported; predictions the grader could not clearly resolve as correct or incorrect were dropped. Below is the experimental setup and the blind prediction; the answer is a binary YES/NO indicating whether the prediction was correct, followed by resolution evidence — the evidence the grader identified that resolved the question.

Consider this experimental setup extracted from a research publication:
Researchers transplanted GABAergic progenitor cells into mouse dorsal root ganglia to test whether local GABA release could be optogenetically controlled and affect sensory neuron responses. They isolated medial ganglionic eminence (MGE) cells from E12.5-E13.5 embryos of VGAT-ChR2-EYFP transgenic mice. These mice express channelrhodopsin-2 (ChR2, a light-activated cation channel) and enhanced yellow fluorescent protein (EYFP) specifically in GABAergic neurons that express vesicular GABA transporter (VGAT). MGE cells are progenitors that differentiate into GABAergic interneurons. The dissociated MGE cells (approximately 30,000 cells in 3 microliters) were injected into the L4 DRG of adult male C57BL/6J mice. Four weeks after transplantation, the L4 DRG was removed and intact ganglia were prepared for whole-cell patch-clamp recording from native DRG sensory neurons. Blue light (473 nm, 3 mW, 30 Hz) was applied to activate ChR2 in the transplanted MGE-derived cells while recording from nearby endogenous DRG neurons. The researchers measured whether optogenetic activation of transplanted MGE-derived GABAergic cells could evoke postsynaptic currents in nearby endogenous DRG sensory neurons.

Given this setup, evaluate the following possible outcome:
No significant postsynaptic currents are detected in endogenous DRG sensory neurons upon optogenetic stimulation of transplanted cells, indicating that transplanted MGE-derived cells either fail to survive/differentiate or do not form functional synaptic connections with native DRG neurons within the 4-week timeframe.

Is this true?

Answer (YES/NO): NO